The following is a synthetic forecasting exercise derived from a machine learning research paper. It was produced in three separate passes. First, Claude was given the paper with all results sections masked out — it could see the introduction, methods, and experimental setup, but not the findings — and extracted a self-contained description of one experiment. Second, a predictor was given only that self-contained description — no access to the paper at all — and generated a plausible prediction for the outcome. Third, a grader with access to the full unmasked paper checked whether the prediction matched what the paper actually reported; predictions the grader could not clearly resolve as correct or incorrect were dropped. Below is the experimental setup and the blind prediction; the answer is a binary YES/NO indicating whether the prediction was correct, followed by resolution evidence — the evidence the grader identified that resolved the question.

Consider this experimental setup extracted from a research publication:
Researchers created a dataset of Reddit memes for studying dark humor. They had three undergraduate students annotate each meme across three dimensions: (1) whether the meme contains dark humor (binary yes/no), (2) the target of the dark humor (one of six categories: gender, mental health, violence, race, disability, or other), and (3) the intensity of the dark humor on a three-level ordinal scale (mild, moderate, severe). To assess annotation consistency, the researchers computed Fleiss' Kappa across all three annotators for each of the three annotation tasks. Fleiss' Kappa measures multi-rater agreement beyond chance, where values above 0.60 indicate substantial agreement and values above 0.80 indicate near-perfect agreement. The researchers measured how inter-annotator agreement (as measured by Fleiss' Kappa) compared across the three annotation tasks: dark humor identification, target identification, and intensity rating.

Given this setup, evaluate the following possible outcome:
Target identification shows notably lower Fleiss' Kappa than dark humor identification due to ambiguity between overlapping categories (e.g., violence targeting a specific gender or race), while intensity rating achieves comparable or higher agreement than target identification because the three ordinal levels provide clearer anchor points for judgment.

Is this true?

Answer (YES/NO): NO